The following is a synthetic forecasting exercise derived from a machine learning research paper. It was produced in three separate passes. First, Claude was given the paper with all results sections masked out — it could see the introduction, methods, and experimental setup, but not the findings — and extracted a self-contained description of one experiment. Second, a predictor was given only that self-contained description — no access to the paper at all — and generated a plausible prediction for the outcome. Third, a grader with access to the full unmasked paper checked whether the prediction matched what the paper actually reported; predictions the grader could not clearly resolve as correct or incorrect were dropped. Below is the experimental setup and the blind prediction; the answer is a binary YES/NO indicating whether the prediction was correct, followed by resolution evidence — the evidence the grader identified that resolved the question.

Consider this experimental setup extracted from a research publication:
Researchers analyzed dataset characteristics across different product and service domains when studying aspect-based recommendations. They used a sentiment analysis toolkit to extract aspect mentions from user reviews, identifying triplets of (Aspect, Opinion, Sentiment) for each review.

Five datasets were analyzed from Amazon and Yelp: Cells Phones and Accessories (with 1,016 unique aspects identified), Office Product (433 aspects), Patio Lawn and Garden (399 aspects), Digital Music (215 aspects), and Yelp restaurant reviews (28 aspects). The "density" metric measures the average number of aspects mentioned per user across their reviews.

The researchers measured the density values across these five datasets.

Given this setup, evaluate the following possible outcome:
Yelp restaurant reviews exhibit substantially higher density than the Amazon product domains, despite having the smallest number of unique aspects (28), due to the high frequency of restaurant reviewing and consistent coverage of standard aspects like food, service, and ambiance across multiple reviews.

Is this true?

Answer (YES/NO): NO